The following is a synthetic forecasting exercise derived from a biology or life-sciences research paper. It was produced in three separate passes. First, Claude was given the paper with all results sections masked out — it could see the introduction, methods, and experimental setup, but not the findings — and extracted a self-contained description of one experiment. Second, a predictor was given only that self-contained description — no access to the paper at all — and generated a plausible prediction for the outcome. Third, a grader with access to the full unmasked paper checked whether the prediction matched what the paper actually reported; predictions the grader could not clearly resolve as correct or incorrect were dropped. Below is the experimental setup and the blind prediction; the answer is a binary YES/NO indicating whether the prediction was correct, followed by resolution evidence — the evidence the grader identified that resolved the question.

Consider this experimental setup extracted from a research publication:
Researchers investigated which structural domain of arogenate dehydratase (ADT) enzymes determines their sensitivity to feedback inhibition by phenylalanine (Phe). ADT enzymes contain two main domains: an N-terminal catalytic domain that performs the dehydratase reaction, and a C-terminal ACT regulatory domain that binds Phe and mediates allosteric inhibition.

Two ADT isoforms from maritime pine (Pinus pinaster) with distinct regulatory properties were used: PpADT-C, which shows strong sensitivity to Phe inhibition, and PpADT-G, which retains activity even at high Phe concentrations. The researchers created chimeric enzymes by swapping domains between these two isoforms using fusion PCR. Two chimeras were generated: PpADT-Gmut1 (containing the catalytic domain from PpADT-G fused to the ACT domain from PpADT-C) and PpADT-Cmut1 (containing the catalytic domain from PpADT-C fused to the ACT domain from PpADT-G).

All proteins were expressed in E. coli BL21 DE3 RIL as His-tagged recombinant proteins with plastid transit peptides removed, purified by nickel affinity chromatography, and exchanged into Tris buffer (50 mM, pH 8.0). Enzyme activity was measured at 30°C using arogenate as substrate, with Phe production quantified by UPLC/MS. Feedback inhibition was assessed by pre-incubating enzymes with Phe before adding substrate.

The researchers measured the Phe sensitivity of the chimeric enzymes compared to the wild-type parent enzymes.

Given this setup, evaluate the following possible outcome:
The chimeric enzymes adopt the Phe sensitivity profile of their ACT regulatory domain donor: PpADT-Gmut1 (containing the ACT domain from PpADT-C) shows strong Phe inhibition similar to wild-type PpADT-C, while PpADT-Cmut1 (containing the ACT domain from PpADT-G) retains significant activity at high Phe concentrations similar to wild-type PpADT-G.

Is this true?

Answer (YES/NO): NO